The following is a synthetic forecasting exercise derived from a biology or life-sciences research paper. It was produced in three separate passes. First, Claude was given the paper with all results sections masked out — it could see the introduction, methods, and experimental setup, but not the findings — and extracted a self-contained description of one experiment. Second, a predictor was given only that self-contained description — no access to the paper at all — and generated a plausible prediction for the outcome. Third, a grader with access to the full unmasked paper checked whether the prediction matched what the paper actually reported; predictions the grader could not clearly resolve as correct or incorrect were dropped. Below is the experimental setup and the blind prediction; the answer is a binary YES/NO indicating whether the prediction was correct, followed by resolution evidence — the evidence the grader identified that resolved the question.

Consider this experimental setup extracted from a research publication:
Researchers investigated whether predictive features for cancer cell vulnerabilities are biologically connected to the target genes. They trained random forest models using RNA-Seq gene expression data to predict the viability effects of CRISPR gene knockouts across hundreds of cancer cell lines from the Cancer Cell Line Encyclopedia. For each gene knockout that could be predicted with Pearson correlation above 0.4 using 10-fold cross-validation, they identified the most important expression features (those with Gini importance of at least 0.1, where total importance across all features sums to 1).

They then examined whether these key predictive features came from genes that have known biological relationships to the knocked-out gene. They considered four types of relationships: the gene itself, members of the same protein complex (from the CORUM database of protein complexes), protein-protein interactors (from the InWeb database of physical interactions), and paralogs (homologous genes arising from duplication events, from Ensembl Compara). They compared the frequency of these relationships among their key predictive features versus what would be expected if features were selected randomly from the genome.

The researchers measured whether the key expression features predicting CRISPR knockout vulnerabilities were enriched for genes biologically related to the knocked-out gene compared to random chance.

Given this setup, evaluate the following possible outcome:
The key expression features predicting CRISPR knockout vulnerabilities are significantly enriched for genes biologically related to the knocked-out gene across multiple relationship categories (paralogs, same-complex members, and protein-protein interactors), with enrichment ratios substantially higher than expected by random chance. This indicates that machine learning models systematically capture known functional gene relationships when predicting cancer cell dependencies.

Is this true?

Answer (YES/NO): YES